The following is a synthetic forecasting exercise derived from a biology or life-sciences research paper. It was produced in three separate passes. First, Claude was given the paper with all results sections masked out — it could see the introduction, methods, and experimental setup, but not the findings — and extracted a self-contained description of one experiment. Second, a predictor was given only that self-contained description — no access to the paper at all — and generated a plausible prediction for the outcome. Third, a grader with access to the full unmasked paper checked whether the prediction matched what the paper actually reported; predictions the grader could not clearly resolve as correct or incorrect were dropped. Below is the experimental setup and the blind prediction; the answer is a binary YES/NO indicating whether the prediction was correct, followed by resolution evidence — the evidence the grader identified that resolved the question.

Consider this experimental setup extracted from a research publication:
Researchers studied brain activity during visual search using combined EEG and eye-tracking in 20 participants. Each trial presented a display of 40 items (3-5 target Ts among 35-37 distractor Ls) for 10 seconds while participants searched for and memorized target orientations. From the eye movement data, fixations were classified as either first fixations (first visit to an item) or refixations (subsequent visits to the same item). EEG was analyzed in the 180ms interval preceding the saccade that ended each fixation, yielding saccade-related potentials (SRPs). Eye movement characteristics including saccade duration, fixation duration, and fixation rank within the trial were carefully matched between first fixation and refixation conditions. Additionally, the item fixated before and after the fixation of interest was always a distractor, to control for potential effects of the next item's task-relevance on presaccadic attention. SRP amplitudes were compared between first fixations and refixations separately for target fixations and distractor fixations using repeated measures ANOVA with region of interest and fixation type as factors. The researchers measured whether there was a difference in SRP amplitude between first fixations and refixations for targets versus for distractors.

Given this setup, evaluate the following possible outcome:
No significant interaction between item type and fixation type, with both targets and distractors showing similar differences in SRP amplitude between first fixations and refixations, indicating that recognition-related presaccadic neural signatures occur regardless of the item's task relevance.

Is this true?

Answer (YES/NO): NO